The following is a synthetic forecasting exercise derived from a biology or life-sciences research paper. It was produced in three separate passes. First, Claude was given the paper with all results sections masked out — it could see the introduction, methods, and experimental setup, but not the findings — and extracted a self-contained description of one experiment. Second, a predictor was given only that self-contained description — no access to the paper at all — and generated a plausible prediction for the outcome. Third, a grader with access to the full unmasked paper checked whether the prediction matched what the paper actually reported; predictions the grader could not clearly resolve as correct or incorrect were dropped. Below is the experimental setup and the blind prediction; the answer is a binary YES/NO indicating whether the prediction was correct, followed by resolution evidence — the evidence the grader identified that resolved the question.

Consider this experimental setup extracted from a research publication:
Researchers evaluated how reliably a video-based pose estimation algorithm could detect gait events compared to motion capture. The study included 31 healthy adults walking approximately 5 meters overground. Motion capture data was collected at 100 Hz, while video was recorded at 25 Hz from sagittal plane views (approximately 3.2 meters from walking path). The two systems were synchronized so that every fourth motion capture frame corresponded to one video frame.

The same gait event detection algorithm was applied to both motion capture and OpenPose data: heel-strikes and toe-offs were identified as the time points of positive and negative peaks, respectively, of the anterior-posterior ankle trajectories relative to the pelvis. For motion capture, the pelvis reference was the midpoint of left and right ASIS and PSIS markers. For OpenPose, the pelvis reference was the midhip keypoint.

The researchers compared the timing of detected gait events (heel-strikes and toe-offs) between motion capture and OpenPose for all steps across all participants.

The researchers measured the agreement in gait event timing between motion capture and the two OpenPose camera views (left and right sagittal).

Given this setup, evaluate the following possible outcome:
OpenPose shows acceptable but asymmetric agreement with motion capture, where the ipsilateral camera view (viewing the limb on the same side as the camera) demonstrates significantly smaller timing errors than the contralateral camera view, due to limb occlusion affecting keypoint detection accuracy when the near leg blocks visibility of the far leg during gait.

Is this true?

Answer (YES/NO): NO